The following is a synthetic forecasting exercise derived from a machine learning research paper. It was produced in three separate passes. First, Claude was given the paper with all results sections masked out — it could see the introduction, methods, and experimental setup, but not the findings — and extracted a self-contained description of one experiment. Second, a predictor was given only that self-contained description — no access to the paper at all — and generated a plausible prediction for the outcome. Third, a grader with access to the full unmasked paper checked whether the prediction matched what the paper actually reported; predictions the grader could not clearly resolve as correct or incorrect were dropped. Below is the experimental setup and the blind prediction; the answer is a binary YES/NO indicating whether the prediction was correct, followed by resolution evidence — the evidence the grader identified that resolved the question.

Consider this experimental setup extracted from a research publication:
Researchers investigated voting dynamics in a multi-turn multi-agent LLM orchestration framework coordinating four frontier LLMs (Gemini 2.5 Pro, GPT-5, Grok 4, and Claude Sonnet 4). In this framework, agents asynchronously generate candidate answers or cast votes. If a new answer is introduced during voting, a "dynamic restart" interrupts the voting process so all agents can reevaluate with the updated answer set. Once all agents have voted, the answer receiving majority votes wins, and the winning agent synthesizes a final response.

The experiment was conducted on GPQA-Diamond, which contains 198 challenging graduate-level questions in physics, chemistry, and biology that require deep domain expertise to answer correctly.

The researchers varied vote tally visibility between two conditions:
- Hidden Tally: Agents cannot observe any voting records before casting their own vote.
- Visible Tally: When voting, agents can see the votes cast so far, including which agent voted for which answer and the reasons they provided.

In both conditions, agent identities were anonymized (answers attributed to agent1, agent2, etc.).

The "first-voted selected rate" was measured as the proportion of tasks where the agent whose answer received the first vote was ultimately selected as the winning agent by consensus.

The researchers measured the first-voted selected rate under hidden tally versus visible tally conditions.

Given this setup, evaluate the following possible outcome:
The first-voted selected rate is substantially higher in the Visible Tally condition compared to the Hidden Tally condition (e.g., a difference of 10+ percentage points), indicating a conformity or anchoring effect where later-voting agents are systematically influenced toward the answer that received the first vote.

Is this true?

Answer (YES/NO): YES